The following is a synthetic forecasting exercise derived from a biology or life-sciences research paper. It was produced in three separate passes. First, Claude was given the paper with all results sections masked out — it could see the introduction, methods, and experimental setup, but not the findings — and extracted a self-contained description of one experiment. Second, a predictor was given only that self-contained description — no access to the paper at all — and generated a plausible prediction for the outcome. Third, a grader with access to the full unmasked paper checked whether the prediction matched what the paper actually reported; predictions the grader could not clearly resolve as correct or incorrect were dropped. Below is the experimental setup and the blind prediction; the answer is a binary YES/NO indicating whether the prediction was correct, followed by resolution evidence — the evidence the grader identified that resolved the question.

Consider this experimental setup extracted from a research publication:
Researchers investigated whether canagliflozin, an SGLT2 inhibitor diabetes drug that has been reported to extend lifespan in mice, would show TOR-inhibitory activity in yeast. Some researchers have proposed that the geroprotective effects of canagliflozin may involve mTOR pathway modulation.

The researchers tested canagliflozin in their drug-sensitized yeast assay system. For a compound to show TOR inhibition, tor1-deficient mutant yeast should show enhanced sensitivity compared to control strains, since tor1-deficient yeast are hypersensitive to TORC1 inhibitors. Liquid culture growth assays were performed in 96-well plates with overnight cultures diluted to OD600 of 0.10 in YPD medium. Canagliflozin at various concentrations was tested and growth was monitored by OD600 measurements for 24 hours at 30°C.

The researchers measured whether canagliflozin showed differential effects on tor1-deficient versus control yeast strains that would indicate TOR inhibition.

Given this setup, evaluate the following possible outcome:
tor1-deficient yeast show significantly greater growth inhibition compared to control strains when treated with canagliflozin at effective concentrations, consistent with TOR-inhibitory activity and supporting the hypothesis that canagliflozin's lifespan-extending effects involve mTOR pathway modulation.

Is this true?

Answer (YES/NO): NO